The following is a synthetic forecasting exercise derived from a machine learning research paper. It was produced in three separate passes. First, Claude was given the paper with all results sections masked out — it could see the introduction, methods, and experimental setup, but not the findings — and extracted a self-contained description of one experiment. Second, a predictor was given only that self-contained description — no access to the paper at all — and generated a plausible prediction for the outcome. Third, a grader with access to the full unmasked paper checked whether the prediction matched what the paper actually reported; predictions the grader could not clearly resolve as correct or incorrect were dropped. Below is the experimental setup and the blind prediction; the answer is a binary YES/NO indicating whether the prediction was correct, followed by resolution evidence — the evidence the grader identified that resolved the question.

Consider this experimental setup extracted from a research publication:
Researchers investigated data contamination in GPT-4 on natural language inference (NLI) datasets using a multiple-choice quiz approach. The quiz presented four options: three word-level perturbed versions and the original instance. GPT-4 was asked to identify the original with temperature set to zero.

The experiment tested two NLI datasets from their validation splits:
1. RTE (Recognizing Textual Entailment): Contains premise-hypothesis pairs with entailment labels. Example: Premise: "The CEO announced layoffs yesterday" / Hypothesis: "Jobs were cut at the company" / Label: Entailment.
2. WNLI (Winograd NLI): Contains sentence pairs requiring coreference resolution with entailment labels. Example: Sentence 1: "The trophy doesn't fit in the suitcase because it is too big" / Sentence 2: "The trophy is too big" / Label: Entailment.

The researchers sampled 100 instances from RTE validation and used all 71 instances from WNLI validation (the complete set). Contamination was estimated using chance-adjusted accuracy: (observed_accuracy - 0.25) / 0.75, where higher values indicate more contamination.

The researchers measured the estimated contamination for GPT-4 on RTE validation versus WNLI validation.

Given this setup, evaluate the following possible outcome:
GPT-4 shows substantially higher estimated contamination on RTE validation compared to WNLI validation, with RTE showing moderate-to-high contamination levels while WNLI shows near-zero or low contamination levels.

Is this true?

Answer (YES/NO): NO